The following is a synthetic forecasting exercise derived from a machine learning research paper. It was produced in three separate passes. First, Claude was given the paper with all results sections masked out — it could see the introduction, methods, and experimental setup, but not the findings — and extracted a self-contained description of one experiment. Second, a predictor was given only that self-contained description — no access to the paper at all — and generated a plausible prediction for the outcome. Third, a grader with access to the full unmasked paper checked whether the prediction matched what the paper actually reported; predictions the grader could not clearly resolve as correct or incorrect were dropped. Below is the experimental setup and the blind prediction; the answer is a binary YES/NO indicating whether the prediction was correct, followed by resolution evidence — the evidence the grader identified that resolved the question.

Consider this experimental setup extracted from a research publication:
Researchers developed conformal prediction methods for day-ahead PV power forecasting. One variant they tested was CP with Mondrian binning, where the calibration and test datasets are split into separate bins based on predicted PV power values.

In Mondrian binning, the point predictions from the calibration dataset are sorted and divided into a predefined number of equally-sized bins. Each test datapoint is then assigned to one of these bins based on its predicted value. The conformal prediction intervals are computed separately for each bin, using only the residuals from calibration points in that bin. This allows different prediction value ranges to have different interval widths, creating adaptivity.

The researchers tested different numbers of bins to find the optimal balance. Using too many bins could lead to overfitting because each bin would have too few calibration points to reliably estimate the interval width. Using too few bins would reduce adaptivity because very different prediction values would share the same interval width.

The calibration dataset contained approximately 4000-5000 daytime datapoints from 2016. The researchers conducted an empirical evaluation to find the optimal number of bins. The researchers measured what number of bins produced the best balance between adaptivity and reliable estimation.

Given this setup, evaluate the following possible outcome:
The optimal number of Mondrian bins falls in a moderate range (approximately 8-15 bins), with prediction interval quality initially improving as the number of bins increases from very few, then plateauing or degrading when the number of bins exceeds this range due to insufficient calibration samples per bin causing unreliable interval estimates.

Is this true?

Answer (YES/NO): YES